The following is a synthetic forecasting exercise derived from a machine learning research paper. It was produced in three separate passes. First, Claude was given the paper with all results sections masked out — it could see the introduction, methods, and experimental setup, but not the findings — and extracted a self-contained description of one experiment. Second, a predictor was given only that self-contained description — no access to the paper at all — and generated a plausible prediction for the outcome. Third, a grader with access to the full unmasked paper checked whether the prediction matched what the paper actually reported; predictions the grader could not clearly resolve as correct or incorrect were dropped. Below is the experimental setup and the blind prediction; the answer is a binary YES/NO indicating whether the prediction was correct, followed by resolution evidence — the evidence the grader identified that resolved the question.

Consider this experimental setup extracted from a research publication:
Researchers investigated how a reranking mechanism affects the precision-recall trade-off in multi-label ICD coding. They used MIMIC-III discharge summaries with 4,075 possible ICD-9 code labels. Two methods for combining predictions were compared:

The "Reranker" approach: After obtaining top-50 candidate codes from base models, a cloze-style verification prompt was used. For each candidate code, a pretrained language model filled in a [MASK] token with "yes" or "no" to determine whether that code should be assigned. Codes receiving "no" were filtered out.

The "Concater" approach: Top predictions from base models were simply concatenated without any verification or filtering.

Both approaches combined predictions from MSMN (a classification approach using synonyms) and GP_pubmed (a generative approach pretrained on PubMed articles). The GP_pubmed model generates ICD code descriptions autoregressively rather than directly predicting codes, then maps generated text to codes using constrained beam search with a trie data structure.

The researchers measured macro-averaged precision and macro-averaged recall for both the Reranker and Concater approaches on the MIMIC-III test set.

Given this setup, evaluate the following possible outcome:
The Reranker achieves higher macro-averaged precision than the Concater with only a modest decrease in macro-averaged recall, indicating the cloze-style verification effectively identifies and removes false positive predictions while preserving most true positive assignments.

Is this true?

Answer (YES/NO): NO